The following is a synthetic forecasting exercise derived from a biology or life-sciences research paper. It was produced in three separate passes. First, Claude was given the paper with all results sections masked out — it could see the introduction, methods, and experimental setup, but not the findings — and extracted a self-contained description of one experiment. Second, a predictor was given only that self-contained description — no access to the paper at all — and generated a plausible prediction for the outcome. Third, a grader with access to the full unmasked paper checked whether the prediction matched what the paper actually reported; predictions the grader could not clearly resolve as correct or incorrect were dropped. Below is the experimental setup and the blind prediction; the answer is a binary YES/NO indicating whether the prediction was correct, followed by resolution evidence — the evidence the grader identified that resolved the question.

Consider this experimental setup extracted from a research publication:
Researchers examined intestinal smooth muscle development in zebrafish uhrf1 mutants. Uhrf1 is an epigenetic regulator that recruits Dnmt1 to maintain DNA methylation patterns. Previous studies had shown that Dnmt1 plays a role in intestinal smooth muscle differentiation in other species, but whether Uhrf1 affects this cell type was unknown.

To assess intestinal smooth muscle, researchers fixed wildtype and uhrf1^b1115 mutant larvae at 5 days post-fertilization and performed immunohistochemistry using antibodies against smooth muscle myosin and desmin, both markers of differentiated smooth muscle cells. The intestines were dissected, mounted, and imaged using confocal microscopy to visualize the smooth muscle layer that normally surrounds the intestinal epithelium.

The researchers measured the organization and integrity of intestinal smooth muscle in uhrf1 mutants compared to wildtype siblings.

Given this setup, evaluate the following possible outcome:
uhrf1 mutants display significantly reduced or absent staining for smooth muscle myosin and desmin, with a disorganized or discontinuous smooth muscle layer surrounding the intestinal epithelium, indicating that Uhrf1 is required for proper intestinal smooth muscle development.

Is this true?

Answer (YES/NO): YES